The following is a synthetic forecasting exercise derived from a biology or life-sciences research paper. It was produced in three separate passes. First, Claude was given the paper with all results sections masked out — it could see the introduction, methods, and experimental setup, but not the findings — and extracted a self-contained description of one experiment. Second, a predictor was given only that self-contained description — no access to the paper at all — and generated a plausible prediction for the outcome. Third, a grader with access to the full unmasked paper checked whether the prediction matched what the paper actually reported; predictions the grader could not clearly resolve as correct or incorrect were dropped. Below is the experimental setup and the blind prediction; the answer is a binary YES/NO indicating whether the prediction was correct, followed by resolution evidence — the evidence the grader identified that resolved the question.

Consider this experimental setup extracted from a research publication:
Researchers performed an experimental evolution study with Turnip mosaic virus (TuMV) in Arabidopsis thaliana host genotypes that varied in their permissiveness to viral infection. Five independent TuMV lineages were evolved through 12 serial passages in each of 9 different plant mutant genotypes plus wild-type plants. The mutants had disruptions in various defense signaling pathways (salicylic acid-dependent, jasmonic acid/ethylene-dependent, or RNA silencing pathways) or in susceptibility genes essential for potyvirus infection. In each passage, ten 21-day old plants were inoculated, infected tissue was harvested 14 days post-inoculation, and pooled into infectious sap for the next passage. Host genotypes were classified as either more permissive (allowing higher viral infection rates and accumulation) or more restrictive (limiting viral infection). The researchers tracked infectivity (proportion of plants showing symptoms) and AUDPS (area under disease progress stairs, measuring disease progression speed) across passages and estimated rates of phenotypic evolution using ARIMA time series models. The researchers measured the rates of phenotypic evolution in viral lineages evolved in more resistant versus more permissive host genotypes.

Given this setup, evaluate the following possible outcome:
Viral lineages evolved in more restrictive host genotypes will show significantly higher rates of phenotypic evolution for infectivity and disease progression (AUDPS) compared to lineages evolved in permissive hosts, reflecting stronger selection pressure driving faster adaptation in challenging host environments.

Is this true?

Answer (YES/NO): YES